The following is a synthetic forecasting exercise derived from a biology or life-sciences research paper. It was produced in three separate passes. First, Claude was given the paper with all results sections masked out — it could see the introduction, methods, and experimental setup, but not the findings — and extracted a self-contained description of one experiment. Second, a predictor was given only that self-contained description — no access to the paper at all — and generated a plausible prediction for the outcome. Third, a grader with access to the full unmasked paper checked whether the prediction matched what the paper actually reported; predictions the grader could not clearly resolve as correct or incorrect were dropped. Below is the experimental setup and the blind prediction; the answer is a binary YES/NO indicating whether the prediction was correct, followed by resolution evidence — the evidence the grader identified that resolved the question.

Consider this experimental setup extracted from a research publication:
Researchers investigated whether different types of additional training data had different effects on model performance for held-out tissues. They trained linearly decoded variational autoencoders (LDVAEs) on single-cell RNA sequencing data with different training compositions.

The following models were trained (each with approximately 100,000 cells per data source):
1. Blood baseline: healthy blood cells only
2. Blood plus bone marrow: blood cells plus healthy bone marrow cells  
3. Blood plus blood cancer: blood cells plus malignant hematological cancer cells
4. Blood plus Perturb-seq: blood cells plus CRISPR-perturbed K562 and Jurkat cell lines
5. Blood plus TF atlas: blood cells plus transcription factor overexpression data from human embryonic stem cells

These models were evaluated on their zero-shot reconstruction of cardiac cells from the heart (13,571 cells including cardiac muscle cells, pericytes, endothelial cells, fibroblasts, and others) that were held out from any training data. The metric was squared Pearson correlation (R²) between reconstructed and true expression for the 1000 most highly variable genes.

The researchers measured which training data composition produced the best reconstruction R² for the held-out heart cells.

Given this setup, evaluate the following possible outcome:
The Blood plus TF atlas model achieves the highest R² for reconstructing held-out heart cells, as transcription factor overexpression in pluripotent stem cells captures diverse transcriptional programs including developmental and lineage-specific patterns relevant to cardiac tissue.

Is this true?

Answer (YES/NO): YES